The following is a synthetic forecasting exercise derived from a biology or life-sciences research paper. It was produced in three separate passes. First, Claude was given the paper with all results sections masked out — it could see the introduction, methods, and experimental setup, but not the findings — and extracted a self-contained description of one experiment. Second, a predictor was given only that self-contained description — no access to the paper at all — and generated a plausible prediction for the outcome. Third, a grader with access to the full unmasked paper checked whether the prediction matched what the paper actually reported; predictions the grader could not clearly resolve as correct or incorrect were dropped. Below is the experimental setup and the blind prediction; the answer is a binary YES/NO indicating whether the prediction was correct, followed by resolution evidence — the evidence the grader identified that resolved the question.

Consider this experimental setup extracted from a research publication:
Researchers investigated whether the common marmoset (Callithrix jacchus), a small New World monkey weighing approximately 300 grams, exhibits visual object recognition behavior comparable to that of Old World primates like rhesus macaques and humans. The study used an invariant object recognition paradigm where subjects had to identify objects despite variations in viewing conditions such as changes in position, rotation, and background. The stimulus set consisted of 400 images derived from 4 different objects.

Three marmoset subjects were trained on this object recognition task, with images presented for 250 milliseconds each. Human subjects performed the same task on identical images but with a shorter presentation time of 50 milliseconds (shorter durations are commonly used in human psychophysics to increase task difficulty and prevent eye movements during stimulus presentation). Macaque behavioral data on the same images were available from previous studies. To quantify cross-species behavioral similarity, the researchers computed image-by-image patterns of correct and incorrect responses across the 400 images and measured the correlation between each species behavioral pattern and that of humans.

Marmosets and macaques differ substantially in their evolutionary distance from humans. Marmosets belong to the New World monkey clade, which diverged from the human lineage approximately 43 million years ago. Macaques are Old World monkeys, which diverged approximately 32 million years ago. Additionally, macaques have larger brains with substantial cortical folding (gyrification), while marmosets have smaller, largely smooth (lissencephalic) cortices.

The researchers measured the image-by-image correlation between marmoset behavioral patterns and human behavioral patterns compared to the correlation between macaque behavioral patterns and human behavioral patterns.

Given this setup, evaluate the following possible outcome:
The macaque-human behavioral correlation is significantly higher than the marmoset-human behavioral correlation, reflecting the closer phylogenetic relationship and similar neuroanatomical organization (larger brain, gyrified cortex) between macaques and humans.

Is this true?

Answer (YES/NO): YES